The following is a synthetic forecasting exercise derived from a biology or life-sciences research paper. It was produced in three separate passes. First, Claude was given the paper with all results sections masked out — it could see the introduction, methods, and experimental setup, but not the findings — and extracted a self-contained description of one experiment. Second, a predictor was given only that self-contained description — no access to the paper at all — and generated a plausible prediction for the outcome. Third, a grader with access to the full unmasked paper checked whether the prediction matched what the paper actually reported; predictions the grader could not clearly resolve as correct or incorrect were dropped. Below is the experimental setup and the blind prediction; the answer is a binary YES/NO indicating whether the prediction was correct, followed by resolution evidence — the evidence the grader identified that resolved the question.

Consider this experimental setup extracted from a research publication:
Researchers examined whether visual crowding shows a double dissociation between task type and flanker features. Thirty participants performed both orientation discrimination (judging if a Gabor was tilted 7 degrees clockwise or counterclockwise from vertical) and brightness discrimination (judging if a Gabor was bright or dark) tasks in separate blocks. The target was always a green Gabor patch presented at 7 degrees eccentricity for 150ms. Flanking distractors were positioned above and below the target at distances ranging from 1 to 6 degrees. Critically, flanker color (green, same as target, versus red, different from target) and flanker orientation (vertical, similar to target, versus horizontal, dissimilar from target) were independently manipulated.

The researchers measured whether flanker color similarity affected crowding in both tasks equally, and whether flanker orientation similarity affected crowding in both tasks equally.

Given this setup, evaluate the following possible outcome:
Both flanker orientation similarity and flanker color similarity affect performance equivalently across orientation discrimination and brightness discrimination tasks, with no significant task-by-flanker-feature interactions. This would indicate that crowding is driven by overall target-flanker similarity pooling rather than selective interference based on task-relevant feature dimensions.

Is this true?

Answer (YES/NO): NO